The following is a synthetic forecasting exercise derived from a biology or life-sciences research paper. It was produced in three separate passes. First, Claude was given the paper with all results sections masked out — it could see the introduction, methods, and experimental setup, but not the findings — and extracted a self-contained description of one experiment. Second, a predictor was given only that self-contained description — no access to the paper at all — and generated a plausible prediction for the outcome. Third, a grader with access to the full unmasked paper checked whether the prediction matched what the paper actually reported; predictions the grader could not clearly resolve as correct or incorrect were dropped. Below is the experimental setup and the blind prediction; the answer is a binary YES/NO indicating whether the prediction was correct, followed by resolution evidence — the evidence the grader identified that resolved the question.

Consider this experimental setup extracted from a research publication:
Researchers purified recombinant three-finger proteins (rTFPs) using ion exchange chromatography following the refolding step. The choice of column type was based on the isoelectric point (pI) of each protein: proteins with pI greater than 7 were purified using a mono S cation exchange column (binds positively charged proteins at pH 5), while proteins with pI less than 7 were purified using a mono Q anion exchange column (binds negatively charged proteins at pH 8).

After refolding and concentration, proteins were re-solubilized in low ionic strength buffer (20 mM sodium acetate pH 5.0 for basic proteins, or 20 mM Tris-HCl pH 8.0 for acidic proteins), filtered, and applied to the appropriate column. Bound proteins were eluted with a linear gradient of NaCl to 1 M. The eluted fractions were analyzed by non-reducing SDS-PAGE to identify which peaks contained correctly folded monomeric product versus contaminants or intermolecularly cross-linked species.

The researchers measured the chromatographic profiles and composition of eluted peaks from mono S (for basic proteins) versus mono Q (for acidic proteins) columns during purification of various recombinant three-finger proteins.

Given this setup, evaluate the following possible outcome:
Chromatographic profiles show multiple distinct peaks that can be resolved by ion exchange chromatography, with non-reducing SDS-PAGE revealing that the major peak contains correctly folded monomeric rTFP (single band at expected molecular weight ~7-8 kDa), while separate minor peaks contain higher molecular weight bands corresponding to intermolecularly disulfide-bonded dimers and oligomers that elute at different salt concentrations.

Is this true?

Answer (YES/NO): NO